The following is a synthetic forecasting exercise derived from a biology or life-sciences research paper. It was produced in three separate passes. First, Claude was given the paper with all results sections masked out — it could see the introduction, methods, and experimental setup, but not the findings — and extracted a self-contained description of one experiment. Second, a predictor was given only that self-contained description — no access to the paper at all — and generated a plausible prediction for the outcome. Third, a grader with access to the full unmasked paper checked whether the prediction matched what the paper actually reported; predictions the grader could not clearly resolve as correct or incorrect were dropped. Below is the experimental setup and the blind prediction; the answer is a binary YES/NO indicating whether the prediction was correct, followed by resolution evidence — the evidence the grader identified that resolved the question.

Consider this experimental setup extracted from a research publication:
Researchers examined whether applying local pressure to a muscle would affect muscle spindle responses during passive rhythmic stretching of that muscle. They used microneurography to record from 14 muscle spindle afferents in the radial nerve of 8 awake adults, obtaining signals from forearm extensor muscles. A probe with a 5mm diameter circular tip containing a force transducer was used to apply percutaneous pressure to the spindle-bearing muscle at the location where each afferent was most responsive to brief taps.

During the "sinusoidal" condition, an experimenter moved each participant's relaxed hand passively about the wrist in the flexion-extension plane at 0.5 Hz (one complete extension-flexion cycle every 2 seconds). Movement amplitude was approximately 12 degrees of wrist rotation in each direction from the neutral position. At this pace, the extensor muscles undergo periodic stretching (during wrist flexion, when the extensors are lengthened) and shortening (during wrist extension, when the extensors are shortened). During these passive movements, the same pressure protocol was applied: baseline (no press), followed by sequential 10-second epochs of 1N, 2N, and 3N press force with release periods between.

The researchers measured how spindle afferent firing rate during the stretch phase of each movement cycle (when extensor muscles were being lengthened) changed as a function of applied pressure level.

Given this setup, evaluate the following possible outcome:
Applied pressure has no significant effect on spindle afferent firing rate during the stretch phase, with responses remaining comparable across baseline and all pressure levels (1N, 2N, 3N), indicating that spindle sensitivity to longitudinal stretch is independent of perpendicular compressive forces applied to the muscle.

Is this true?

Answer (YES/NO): NO